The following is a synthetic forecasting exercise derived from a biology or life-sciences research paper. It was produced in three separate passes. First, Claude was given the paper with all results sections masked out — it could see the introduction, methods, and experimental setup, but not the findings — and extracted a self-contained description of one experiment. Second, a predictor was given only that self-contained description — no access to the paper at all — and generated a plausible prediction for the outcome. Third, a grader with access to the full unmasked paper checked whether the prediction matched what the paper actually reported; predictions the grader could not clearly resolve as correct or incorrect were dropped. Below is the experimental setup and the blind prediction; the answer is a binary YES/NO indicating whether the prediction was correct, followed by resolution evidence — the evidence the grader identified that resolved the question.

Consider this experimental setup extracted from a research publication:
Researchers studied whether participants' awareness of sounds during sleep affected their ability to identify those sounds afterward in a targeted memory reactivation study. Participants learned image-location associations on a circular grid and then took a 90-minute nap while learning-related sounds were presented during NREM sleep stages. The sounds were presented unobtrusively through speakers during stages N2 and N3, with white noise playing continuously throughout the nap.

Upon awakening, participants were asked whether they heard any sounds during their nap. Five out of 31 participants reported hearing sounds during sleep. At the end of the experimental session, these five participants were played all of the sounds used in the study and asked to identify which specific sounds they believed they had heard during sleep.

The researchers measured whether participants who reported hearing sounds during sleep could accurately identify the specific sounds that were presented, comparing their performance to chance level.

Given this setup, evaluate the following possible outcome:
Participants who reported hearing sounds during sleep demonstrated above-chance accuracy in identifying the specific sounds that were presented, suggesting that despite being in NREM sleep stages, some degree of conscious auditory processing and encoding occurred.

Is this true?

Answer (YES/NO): NO